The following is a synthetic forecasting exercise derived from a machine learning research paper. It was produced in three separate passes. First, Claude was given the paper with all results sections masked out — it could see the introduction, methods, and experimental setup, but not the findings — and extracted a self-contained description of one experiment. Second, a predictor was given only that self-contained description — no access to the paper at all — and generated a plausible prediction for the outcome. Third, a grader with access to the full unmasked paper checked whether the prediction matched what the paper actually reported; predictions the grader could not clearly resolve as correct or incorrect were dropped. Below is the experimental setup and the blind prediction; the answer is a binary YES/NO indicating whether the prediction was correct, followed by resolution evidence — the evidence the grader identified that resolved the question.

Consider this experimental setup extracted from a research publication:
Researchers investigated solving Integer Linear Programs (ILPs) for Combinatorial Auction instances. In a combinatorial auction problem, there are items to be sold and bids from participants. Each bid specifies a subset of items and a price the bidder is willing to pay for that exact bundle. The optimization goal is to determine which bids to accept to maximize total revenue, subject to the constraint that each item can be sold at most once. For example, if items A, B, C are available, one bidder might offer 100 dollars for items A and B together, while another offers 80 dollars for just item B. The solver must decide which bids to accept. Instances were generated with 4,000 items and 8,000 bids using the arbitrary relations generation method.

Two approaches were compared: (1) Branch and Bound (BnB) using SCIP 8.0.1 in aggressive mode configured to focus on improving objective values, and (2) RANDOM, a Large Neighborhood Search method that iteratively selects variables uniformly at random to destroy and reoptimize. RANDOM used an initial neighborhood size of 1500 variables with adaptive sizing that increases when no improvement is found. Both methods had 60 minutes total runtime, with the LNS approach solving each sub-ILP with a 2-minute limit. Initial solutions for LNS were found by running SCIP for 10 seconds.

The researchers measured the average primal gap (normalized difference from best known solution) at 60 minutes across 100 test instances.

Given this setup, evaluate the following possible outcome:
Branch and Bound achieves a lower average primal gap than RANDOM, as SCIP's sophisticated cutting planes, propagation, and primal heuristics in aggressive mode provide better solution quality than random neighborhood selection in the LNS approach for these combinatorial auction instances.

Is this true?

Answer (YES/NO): YES